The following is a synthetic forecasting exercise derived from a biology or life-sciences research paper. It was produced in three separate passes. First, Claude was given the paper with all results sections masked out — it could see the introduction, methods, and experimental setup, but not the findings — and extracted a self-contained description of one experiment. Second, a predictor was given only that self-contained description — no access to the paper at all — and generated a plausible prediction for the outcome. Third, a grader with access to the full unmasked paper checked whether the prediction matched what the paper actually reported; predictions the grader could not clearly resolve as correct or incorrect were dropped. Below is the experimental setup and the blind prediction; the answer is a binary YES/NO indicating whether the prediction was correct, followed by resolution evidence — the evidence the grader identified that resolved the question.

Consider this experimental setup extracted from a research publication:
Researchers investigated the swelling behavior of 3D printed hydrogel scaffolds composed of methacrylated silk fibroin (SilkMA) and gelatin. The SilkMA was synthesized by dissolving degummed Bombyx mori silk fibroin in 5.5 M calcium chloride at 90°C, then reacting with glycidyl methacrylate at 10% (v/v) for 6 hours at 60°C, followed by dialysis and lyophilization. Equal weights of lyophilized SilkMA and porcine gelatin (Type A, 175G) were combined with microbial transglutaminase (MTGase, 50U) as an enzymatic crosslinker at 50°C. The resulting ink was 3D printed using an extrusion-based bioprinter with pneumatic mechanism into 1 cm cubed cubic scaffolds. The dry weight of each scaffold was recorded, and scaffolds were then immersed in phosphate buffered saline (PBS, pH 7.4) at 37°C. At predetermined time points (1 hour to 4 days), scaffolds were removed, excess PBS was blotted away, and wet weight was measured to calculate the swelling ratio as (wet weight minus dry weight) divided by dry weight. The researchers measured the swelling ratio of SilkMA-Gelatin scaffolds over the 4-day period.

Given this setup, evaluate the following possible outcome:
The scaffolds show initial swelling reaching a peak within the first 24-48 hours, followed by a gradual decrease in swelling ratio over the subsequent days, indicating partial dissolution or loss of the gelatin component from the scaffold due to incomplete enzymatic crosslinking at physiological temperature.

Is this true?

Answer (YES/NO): NO